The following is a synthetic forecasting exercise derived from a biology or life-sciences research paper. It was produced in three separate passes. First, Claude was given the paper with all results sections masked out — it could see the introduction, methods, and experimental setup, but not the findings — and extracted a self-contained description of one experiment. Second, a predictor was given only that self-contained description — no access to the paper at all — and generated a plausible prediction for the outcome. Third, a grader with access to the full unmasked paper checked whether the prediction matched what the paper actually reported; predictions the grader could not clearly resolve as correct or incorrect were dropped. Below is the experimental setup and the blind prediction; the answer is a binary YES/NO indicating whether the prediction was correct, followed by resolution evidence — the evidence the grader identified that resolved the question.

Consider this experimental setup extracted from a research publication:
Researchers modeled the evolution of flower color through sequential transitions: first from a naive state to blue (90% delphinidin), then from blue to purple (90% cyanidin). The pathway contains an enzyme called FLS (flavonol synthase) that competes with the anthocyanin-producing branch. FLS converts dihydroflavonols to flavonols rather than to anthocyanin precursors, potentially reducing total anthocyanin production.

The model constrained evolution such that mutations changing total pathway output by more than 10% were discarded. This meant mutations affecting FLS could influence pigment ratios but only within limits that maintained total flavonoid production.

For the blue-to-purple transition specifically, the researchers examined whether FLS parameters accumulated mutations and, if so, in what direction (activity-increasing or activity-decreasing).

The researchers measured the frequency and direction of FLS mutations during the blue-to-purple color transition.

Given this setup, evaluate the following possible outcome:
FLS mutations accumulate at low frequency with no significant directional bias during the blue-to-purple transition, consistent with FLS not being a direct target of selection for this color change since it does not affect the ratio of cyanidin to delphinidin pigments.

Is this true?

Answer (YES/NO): NO